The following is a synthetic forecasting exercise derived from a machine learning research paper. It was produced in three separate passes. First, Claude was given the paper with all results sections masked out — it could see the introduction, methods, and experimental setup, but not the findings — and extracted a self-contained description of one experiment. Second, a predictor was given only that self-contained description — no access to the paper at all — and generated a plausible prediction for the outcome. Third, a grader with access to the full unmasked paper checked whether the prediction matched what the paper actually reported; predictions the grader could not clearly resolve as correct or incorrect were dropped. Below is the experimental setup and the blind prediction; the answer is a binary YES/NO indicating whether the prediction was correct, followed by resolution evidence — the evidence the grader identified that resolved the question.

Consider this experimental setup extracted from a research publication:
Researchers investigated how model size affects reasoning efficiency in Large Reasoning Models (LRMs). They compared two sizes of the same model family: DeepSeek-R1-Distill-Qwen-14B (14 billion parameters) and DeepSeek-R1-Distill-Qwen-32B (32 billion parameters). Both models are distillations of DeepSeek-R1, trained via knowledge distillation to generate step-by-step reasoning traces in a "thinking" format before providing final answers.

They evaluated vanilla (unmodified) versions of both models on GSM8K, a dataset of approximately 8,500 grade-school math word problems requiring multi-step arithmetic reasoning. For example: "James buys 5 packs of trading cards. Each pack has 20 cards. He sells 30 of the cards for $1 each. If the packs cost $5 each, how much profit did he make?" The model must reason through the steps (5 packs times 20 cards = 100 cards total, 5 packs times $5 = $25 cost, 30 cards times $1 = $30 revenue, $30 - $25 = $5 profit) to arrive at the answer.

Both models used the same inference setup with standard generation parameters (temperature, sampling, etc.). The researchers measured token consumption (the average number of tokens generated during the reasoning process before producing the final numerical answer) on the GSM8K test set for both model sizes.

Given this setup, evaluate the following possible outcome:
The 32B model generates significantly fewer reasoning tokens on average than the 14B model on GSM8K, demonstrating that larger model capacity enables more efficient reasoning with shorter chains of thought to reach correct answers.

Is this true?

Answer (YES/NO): YES